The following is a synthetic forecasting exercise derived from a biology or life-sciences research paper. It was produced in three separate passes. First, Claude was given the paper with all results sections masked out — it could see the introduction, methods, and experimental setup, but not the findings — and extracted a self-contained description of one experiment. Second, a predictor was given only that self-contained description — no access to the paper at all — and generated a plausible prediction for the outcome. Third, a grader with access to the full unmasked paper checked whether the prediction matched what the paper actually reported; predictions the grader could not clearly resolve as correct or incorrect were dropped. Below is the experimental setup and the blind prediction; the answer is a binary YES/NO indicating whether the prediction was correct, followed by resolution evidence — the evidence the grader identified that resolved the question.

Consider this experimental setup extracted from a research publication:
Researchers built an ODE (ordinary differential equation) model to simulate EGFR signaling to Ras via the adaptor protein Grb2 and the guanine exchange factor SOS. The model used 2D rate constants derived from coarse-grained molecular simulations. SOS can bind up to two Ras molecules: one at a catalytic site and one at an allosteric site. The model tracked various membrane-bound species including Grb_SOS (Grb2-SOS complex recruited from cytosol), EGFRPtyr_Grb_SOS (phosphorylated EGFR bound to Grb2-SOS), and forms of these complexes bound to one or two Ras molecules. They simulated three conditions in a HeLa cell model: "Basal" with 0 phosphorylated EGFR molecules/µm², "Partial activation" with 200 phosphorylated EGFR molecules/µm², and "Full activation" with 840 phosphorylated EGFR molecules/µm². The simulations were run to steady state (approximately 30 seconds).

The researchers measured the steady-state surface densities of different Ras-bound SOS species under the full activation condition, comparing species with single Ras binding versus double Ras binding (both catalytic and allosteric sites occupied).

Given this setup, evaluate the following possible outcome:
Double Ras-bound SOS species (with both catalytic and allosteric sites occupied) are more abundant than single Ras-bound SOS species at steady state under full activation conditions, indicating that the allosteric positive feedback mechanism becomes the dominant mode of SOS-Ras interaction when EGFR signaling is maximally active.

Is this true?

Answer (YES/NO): YES